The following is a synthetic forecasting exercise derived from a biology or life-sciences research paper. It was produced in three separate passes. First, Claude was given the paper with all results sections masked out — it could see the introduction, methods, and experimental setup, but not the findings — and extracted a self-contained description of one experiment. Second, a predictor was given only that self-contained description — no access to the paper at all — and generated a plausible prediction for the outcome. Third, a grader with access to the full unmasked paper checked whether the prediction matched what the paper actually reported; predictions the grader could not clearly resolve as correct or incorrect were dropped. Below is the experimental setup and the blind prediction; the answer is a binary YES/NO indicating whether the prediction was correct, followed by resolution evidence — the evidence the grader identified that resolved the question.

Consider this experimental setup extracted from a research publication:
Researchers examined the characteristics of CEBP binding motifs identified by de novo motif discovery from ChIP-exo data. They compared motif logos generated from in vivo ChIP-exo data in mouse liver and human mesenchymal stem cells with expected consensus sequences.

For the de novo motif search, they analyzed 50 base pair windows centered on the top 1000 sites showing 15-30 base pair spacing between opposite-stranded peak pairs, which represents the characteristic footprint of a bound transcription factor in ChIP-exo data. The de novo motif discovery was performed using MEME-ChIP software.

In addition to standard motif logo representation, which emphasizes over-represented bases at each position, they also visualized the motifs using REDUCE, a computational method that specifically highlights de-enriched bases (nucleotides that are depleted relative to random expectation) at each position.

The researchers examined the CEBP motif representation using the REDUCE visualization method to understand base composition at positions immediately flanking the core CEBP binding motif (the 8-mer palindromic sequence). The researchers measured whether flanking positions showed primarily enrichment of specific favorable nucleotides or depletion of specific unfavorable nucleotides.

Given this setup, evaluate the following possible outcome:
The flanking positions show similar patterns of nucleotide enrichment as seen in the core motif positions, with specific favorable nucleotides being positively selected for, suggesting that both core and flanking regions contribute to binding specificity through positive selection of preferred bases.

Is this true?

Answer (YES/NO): NO